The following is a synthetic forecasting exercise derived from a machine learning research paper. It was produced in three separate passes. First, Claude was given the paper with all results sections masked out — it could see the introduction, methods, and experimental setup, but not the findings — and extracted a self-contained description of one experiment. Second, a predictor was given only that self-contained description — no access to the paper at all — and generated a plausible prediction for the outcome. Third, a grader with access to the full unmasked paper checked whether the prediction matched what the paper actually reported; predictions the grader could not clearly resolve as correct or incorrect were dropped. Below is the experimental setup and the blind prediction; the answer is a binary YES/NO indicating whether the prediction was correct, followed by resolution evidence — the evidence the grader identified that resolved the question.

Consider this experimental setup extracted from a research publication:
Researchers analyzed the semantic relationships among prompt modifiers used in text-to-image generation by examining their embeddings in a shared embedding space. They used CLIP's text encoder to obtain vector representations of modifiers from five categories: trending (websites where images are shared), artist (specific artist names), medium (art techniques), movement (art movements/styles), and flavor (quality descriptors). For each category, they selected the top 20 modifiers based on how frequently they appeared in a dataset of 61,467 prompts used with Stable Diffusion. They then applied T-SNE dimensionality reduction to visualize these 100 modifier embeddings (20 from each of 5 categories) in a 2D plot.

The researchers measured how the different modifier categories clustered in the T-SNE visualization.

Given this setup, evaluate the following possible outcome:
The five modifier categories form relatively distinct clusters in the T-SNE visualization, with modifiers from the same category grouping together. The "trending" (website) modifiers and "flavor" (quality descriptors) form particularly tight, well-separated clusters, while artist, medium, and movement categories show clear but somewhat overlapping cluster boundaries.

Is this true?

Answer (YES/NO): NO